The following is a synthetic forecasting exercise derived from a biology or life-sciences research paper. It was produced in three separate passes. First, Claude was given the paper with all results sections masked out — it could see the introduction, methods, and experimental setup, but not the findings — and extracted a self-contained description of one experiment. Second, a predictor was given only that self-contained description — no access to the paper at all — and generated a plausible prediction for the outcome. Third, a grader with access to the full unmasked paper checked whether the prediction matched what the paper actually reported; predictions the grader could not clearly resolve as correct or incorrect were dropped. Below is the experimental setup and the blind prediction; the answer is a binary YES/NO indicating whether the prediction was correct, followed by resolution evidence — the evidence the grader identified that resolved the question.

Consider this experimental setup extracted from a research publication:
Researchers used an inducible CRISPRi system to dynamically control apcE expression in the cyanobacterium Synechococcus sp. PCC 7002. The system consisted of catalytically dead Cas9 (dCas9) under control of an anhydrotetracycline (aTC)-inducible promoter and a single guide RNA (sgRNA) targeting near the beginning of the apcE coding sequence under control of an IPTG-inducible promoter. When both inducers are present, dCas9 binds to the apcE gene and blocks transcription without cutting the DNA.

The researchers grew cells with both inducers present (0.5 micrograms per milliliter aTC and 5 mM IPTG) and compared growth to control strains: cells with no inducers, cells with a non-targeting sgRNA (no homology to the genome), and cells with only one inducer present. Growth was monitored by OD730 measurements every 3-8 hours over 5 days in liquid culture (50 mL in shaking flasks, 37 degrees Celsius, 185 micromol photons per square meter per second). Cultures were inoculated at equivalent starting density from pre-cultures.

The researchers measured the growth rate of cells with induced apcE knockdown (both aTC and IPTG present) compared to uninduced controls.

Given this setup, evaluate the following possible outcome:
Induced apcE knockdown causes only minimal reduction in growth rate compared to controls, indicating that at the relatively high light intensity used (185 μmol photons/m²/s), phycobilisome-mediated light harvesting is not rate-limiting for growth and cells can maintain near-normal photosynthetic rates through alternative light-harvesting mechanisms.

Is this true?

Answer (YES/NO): NO